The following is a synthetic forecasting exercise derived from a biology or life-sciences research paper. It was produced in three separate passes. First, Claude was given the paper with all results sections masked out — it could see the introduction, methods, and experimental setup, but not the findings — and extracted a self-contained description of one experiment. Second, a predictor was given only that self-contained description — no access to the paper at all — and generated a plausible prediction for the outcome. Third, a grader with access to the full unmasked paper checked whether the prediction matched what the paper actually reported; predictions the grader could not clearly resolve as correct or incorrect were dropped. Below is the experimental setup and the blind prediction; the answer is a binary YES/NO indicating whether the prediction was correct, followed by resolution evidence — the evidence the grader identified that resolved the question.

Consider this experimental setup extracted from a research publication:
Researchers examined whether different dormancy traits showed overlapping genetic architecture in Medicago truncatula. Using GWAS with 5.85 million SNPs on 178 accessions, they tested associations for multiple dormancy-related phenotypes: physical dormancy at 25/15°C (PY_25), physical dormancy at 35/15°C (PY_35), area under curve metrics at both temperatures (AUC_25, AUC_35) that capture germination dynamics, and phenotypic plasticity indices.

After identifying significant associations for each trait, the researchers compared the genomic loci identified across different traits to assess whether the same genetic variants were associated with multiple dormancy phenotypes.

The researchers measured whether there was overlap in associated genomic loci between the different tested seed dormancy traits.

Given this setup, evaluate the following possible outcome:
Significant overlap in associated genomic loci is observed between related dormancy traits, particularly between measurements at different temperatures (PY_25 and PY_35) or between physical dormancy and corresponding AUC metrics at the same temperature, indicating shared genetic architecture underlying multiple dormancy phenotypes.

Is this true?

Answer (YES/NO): NO